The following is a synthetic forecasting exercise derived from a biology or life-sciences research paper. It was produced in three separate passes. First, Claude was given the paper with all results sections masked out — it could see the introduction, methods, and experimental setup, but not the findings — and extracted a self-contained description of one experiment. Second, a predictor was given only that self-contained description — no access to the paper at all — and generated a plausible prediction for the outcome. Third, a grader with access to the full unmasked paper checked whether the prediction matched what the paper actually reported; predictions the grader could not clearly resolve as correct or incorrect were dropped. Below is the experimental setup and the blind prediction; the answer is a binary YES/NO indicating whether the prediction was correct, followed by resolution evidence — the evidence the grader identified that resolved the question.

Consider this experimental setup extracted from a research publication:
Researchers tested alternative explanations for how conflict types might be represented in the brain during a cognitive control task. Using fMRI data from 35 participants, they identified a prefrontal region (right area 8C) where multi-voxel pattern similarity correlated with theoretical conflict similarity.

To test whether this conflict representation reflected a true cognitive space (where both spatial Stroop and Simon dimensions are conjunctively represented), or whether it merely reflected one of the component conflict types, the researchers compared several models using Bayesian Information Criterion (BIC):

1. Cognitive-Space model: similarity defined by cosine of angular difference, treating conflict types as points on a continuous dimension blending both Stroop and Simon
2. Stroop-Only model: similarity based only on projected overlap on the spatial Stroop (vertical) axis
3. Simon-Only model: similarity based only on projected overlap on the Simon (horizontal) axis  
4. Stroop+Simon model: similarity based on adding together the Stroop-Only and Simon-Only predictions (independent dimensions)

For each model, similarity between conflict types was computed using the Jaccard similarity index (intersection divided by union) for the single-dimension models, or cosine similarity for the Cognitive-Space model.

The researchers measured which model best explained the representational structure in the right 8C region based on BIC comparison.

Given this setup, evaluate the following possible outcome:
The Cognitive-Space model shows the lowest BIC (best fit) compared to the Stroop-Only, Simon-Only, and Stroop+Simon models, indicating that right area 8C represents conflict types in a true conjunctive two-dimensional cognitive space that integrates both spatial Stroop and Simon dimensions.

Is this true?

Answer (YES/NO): NO